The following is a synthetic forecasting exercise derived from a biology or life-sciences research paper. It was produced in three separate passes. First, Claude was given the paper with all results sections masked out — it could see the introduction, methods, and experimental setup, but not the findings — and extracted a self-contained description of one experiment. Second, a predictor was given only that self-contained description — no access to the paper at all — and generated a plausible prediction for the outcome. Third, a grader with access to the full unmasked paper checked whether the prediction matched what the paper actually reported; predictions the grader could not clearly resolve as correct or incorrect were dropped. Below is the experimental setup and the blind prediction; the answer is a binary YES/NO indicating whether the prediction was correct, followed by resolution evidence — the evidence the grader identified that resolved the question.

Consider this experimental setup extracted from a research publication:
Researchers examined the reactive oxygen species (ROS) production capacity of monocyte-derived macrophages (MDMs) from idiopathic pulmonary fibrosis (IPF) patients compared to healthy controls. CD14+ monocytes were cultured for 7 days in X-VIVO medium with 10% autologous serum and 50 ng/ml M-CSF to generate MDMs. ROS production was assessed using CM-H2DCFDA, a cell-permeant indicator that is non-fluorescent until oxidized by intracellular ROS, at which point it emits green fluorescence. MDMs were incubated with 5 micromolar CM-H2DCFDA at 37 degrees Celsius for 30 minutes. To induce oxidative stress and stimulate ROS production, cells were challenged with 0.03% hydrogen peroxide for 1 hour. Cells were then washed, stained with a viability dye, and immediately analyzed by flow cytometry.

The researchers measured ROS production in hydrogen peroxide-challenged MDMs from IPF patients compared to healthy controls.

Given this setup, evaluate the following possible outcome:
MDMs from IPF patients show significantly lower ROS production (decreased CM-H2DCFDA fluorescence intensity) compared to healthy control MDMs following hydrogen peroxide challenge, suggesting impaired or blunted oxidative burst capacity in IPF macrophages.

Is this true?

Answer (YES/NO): YES